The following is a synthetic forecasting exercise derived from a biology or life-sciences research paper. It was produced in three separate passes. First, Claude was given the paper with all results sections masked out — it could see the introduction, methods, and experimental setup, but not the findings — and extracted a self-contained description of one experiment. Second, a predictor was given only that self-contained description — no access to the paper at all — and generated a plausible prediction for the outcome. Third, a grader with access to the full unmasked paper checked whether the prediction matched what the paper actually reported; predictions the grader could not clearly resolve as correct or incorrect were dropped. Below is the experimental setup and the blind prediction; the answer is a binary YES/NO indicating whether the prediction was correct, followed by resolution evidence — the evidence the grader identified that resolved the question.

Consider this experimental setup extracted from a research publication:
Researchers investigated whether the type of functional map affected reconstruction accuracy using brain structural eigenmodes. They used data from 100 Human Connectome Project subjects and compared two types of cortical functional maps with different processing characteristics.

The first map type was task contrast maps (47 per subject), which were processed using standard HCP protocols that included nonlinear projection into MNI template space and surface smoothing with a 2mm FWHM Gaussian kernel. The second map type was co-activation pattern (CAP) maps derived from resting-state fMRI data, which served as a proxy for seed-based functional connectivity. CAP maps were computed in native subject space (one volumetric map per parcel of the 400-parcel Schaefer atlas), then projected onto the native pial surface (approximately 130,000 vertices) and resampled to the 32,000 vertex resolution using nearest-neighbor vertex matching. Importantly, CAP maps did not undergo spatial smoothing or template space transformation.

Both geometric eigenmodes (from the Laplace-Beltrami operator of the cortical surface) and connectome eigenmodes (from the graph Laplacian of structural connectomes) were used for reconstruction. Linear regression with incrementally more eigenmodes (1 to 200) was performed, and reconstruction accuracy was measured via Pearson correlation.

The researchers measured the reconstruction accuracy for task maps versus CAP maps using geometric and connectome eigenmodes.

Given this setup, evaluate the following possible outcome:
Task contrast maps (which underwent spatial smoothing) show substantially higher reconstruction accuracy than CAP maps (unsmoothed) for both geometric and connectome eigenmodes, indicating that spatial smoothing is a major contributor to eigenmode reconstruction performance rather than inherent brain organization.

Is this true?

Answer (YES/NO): NO